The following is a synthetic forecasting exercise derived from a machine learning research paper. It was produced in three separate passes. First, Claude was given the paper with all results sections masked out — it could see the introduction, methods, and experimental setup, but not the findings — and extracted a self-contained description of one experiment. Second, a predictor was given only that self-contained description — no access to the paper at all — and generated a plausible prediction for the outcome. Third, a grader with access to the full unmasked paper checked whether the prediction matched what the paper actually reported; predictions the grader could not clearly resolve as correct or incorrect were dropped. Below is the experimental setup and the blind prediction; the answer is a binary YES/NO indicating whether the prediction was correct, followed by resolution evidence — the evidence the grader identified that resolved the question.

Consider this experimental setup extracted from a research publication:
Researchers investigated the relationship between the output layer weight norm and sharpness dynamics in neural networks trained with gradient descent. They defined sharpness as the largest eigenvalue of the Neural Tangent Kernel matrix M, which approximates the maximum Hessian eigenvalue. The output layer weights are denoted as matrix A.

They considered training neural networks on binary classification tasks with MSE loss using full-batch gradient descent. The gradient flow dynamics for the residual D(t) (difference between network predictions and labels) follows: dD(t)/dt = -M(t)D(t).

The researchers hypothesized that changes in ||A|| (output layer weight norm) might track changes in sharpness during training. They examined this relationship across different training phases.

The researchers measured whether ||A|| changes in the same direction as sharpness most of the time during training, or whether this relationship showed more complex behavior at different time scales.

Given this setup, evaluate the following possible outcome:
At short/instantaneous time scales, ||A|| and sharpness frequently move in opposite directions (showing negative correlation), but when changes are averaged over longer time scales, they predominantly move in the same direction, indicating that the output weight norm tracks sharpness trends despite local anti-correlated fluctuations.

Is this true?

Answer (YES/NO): NO